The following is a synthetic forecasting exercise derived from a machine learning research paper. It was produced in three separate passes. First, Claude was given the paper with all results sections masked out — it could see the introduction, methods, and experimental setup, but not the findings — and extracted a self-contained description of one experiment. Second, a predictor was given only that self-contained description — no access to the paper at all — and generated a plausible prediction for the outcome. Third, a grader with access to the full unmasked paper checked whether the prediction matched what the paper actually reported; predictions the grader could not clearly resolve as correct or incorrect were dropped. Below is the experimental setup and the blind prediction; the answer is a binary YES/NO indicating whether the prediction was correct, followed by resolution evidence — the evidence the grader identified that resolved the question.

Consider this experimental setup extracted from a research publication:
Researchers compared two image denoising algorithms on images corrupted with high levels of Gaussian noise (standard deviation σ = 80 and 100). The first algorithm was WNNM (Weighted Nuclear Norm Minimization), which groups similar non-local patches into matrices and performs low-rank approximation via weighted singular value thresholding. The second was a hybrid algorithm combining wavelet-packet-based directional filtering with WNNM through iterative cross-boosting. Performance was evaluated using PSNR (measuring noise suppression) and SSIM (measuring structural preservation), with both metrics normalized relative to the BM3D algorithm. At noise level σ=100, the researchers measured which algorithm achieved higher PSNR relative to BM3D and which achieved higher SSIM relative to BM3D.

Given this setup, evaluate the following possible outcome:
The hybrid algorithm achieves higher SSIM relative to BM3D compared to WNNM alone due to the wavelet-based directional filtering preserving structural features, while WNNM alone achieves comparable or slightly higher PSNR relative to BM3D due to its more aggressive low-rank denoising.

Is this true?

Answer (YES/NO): YES